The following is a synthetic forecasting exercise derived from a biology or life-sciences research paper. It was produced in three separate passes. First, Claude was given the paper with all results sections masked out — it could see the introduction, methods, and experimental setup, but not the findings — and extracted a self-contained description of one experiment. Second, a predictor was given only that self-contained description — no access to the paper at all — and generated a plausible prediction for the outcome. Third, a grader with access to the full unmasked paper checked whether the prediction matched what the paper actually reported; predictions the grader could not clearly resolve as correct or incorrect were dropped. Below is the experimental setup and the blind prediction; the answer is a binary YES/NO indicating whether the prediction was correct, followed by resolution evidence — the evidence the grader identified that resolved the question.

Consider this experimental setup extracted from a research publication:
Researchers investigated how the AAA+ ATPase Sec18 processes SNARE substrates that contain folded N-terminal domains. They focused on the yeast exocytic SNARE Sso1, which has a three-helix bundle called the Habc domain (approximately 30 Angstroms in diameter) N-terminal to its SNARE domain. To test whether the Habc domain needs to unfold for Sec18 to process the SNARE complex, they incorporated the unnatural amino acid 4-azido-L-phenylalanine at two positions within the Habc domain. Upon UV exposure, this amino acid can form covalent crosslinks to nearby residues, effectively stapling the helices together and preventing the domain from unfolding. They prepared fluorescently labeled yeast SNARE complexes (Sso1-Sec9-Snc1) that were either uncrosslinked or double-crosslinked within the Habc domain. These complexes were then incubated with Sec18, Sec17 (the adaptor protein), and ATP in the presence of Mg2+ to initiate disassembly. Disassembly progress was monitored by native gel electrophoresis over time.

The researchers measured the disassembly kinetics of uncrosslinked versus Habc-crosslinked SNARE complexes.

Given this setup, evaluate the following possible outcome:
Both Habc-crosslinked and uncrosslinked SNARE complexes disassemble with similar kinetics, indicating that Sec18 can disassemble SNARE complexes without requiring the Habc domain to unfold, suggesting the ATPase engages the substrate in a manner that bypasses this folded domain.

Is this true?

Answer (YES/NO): YES